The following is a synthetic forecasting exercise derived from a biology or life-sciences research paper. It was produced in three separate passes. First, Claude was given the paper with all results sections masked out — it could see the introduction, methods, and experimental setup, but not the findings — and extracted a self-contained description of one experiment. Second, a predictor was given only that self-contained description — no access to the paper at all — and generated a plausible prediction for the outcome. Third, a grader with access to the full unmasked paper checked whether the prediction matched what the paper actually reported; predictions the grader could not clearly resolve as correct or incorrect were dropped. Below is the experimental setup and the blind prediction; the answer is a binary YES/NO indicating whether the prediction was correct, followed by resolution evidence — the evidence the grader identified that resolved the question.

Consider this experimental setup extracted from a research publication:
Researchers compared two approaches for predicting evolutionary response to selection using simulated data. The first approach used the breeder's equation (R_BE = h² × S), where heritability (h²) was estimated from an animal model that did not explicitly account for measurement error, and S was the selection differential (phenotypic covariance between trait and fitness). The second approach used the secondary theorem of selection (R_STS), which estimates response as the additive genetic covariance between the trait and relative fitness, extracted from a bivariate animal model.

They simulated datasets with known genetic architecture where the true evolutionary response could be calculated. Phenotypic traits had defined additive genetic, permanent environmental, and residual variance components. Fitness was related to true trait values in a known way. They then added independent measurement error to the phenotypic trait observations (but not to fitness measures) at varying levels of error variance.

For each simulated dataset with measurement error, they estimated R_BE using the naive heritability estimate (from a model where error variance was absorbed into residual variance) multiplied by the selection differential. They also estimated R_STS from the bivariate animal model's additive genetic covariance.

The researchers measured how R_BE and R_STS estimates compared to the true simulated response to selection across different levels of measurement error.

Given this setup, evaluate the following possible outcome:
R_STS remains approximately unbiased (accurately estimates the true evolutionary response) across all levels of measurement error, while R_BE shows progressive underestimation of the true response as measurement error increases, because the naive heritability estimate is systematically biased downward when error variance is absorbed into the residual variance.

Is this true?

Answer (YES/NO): YES